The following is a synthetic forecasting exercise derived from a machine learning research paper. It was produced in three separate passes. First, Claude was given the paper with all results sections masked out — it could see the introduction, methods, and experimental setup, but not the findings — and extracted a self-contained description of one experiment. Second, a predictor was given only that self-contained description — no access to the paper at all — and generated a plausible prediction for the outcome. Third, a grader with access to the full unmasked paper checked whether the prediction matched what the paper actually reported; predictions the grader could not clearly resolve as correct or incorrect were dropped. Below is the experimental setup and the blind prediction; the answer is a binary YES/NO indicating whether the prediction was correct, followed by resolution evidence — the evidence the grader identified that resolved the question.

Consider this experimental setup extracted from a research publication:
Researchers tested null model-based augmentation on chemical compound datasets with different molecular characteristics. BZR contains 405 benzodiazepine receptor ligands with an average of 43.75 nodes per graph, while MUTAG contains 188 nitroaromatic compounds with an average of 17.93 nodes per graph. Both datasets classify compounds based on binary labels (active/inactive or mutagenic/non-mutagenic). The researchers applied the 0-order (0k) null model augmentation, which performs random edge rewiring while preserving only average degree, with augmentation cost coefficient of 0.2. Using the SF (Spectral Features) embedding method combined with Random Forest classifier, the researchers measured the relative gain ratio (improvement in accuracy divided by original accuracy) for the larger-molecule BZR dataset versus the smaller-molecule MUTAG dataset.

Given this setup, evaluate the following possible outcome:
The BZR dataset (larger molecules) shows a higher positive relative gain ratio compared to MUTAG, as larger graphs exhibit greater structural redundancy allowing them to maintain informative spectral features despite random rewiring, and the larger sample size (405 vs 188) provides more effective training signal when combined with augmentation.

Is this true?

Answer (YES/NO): NO